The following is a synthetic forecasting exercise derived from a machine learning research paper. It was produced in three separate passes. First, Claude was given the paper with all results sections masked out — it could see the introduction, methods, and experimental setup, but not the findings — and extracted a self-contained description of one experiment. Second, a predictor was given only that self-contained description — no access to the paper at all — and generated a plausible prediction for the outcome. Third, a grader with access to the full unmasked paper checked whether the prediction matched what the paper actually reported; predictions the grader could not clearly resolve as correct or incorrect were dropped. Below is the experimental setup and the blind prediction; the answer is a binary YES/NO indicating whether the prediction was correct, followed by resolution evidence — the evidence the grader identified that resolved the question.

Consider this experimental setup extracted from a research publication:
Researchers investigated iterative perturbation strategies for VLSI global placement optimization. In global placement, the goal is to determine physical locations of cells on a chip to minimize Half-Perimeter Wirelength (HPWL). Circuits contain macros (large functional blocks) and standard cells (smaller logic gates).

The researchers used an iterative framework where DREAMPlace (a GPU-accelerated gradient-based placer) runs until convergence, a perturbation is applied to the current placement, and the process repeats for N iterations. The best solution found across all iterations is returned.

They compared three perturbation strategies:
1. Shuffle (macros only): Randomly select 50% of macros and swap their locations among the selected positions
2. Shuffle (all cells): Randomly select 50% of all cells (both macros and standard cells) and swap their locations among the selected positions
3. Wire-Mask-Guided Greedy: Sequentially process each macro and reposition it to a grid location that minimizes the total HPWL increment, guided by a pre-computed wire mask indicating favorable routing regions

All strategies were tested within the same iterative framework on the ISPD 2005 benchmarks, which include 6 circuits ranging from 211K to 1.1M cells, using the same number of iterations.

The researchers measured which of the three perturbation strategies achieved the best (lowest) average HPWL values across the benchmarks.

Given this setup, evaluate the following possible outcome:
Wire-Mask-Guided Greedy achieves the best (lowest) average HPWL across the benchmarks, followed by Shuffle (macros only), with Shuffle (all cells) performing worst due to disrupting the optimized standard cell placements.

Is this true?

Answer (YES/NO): NO